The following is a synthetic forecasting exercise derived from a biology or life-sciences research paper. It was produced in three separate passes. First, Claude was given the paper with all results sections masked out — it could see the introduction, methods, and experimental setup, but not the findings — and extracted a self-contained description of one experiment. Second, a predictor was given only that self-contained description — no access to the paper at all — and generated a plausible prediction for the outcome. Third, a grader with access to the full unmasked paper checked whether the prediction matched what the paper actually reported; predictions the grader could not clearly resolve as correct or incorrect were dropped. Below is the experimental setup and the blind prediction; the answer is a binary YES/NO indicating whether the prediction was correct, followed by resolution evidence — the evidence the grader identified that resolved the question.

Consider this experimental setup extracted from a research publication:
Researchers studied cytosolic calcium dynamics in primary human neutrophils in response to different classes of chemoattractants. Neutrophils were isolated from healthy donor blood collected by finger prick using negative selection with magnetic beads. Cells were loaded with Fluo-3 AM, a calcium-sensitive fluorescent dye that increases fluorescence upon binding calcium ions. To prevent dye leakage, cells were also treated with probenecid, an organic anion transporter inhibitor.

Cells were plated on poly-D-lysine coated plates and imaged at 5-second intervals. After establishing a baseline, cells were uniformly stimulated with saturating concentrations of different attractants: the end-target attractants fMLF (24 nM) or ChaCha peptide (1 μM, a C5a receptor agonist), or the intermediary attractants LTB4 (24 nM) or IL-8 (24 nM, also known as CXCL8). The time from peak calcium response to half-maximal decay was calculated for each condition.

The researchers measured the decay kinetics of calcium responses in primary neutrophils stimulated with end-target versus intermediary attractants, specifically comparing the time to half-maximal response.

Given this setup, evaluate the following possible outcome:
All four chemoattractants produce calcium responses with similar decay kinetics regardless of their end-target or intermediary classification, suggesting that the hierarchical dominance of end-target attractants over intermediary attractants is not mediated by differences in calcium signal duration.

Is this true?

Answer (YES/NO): NO